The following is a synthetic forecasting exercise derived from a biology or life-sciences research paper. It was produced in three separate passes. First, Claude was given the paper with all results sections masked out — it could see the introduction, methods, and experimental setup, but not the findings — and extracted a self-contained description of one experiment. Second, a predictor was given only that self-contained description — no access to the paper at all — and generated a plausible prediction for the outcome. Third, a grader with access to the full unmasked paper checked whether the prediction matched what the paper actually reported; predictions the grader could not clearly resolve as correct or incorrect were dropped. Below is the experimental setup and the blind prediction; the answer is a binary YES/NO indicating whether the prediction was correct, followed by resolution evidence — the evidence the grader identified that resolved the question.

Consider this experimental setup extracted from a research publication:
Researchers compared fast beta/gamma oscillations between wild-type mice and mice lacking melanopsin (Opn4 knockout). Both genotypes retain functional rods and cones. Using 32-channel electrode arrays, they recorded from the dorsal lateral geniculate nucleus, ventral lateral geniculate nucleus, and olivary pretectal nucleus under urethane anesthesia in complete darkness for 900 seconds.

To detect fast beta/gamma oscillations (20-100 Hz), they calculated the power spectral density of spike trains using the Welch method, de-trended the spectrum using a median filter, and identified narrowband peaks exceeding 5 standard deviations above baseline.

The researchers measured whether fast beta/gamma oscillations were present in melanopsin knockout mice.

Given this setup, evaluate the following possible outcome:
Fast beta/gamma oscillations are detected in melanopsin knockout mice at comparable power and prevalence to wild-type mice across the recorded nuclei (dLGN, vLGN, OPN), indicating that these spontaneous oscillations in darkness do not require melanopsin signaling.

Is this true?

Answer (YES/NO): YES